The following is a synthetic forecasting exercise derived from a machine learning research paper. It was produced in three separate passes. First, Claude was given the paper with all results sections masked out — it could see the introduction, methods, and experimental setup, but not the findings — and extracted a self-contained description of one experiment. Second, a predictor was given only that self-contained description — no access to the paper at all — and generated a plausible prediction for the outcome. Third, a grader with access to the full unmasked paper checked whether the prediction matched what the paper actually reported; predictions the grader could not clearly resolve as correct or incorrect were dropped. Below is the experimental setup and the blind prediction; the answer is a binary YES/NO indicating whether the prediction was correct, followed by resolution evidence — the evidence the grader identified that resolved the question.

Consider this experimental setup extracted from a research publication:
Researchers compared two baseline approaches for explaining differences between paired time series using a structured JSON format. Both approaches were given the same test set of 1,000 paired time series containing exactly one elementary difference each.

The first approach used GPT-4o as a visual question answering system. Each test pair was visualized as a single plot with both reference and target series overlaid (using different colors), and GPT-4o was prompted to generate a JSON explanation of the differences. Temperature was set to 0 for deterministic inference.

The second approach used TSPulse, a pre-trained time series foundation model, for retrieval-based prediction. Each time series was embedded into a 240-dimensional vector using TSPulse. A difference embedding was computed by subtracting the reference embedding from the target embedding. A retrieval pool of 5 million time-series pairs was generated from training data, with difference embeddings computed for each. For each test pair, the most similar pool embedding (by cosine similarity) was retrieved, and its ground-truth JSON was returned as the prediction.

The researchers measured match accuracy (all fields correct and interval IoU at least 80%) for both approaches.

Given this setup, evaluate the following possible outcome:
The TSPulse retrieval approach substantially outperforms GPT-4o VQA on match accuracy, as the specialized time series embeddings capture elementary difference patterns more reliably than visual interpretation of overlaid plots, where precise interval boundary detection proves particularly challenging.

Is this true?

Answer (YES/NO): YES